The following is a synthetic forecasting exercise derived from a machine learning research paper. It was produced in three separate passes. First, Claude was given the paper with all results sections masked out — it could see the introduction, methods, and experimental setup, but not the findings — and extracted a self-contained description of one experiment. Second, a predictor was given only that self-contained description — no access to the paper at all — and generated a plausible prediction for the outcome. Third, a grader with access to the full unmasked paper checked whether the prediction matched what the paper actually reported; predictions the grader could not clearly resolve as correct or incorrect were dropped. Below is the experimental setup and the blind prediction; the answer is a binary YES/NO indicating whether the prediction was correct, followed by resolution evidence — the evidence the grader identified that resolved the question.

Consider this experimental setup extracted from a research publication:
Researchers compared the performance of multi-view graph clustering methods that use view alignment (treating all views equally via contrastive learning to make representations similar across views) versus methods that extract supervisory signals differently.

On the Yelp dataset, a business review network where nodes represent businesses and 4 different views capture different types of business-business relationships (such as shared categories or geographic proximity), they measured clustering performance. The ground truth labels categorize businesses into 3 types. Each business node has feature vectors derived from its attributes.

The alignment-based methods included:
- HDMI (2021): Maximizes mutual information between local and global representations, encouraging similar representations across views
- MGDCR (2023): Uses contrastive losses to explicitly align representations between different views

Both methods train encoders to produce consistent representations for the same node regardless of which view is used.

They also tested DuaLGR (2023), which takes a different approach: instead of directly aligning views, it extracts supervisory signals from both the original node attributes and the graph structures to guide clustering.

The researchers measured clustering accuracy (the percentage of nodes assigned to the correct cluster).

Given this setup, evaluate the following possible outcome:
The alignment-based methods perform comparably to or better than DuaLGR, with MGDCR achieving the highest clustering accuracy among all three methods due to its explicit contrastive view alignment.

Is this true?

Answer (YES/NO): NO